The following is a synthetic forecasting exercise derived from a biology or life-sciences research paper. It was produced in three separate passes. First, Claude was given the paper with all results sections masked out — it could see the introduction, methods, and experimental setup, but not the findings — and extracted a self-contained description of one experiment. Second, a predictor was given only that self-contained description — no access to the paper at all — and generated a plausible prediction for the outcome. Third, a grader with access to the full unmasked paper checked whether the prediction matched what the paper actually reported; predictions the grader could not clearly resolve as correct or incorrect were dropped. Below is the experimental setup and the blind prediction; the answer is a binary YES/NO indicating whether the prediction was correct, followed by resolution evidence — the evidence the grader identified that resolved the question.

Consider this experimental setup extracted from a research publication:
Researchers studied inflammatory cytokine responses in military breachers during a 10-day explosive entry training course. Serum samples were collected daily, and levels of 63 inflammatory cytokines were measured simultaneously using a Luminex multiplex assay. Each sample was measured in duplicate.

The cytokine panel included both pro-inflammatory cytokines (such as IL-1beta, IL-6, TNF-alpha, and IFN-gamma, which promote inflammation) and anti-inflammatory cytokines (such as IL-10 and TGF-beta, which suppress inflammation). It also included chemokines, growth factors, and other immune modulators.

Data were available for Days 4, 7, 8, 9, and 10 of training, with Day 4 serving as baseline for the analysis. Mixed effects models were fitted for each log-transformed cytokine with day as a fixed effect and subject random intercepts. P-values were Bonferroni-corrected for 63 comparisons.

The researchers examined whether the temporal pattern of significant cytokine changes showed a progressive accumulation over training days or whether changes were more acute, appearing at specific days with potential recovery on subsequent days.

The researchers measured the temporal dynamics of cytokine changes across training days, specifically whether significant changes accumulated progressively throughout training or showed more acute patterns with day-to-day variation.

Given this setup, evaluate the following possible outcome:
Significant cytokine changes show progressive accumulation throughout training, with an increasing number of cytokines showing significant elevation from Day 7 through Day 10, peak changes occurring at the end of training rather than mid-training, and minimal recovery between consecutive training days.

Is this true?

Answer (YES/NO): NO